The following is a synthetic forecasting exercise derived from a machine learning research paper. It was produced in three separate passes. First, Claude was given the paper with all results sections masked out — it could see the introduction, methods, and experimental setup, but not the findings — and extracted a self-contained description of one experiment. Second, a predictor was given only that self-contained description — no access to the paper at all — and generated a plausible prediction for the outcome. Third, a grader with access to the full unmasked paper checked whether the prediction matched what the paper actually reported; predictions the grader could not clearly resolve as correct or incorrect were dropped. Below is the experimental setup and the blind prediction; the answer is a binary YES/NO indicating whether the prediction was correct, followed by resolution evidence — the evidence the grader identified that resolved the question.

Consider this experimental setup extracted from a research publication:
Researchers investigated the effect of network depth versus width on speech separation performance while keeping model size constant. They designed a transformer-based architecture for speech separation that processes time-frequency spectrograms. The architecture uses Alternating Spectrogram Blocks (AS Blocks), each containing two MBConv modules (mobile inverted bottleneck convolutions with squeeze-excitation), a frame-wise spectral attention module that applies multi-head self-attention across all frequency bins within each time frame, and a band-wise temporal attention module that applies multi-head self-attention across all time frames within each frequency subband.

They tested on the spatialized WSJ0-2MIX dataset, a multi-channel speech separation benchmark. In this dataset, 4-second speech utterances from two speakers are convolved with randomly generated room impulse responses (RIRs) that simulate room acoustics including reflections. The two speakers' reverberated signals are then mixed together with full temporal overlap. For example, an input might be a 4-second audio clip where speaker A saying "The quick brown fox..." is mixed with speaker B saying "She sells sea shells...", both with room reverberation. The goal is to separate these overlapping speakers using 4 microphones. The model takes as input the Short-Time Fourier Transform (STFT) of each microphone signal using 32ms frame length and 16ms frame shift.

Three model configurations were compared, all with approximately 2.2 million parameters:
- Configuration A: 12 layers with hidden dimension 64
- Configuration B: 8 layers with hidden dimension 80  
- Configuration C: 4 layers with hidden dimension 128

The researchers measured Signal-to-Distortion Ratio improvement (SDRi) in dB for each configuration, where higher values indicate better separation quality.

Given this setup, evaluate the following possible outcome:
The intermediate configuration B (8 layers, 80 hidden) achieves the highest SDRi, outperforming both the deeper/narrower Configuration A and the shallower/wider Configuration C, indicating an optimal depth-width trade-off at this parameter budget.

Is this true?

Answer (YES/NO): NO